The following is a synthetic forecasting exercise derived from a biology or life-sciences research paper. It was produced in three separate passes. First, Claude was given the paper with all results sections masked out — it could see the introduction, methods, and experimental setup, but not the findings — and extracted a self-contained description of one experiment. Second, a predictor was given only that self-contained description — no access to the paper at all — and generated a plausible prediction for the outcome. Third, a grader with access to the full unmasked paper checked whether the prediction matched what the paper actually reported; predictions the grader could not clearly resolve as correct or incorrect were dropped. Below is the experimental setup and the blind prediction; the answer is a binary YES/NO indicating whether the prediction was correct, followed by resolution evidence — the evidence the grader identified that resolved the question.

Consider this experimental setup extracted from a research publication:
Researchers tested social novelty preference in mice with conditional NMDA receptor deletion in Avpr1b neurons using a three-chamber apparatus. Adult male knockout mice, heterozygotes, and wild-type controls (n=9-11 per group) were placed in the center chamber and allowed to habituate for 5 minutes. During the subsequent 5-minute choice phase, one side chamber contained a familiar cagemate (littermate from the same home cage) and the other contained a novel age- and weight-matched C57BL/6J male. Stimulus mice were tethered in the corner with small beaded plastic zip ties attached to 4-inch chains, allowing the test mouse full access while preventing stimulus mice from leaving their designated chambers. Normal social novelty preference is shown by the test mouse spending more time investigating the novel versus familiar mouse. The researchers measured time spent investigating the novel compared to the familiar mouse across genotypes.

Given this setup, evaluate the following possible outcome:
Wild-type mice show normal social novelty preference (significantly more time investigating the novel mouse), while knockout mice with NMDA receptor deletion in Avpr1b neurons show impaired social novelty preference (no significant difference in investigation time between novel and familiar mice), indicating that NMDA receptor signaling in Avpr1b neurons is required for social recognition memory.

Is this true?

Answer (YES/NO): NO